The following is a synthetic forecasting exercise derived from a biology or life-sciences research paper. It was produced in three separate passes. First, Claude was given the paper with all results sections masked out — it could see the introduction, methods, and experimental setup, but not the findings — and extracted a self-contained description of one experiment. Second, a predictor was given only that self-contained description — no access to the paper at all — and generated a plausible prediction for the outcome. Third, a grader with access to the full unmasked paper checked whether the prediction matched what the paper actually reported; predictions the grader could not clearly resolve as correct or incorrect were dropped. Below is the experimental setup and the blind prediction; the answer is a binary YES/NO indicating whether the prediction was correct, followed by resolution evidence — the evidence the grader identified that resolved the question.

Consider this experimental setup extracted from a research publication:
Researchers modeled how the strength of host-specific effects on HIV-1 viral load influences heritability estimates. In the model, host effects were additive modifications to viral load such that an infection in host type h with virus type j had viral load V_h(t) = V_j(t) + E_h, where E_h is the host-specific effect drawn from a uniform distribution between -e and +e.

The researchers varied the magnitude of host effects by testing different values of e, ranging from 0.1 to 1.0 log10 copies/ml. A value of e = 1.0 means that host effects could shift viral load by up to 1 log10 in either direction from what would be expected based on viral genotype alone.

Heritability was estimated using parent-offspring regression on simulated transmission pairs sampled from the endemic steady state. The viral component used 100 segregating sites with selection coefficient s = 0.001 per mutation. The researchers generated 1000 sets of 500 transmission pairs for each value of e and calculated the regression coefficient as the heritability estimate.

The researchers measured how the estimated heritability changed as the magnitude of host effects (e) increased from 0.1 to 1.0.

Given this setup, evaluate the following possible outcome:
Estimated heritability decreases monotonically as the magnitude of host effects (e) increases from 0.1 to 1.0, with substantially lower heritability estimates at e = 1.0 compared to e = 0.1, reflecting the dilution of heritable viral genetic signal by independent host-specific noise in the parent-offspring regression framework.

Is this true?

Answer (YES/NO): YES